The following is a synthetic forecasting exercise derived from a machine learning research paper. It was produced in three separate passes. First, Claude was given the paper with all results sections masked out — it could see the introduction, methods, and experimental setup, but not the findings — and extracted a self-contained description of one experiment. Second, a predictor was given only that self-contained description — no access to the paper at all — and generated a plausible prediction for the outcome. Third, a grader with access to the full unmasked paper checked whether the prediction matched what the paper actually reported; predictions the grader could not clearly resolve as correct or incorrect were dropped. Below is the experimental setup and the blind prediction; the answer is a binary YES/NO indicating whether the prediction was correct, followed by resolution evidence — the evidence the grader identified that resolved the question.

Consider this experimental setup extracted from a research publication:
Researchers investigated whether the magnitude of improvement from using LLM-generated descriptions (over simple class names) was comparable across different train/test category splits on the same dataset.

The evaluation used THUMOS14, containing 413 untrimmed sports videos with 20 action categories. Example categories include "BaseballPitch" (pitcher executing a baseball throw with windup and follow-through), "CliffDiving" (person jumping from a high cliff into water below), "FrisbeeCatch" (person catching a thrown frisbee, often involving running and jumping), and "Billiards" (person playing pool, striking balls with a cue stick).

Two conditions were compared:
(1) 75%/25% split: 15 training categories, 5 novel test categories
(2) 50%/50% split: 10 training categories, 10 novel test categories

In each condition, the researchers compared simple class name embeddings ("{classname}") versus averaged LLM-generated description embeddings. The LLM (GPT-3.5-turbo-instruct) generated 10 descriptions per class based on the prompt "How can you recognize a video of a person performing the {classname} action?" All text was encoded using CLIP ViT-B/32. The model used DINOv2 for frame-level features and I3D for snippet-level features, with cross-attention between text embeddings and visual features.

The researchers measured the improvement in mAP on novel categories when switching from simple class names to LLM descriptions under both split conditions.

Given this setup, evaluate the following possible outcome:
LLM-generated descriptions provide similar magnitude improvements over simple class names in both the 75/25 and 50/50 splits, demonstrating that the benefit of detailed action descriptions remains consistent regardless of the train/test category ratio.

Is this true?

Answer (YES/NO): NO